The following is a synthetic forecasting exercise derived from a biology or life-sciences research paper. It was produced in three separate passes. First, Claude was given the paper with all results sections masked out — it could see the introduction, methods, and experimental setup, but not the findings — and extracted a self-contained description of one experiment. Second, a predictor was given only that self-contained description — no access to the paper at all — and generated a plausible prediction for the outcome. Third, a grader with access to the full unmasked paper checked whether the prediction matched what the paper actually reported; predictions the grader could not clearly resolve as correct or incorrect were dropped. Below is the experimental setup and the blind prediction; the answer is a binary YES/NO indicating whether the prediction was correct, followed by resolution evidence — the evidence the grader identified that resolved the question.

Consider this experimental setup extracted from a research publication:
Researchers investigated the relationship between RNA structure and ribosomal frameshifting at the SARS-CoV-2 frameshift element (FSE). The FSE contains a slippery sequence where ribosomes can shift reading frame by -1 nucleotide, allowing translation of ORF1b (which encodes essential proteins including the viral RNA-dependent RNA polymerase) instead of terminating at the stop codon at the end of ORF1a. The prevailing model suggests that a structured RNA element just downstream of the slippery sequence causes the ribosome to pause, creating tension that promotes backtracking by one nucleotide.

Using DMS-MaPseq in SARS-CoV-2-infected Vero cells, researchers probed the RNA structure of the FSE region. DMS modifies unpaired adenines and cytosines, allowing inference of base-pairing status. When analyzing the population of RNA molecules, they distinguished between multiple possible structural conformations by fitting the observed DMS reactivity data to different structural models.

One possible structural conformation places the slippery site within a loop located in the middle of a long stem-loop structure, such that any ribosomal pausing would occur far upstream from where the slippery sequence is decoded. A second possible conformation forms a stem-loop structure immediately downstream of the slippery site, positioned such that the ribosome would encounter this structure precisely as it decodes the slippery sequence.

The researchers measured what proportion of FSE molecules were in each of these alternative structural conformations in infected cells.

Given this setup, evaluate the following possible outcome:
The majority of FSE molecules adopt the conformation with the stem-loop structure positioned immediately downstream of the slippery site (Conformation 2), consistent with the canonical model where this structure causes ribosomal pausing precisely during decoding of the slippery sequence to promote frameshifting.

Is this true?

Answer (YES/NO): NO